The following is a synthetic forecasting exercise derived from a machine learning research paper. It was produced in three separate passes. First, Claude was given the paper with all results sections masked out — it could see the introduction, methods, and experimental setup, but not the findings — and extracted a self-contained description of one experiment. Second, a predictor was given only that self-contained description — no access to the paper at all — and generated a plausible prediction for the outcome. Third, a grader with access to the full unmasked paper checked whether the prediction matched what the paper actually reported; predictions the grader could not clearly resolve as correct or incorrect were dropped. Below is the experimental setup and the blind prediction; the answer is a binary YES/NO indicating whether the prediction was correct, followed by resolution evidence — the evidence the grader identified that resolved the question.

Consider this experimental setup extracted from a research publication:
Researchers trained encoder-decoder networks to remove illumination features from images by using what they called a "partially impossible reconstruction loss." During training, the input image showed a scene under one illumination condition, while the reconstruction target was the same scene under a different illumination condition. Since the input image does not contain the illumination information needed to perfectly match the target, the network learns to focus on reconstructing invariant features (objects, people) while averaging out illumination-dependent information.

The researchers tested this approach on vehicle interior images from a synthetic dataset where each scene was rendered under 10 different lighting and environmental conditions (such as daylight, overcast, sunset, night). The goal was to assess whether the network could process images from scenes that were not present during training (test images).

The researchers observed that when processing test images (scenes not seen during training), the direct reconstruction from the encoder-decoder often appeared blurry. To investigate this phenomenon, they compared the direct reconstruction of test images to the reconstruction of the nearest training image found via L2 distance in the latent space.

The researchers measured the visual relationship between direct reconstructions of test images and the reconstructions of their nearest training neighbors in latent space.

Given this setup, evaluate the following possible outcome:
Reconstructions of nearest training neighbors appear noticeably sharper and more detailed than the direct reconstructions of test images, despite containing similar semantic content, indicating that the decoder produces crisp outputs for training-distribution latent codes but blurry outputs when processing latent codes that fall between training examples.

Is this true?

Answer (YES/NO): YES